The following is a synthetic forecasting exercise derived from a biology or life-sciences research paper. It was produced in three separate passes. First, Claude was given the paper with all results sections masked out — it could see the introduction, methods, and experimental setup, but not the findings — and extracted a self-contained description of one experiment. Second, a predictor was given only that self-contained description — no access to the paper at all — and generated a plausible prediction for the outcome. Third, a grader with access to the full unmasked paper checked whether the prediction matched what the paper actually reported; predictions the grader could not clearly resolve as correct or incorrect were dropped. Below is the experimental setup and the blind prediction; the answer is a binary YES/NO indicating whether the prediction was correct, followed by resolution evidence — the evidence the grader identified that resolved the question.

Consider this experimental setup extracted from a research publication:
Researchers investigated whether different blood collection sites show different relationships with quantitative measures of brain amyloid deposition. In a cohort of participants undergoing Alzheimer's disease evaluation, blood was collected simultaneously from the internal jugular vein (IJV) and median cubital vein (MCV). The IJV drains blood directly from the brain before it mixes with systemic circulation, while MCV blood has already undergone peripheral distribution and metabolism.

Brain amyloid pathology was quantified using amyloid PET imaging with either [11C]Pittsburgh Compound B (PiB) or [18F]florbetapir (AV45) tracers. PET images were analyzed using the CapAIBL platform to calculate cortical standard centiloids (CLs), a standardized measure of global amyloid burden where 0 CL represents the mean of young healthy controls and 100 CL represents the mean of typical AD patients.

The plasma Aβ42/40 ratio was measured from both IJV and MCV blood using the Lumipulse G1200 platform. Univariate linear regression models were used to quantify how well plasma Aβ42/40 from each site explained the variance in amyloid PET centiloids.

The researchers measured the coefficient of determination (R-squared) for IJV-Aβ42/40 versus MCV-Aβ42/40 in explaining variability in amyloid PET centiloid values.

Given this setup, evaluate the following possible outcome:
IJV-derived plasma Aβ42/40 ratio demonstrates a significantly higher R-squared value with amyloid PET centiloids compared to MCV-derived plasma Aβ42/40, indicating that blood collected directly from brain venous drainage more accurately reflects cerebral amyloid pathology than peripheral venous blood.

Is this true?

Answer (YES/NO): YES